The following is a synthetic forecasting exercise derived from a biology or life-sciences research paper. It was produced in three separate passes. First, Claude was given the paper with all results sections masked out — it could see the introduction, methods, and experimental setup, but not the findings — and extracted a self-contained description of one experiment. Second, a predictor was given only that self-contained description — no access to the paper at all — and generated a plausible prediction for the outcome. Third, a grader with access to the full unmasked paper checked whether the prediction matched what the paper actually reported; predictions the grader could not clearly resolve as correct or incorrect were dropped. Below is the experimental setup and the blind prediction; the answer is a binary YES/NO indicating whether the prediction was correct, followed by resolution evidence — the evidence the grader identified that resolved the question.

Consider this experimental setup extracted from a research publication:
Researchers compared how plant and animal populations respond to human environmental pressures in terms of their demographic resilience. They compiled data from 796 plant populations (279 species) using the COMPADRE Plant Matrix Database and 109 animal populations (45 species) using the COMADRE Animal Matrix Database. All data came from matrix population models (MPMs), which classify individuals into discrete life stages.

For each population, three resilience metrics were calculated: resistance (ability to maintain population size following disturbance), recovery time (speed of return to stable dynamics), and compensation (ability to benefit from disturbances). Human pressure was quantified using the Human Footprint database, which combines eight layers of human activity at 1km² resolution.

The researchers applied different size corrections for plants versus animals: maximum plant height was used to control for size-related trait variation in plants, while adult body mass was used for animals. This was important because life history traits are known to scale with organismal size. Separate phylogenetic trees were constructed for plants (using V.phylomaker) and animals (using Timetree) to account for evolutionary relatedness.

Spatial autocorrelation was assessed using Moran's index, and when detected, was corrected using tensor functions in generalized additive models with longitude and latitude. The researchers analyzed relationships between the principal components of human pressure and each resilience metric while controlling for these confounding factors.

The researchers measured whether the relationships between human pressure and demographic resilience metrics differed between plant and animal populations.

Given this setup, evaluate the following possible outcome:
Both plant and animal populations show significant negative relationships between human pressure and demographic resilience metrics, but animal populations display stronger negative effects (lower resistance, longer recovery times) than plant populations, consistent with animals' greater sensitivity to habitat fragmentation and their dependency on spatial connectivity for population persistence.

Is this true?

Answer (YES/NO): NO